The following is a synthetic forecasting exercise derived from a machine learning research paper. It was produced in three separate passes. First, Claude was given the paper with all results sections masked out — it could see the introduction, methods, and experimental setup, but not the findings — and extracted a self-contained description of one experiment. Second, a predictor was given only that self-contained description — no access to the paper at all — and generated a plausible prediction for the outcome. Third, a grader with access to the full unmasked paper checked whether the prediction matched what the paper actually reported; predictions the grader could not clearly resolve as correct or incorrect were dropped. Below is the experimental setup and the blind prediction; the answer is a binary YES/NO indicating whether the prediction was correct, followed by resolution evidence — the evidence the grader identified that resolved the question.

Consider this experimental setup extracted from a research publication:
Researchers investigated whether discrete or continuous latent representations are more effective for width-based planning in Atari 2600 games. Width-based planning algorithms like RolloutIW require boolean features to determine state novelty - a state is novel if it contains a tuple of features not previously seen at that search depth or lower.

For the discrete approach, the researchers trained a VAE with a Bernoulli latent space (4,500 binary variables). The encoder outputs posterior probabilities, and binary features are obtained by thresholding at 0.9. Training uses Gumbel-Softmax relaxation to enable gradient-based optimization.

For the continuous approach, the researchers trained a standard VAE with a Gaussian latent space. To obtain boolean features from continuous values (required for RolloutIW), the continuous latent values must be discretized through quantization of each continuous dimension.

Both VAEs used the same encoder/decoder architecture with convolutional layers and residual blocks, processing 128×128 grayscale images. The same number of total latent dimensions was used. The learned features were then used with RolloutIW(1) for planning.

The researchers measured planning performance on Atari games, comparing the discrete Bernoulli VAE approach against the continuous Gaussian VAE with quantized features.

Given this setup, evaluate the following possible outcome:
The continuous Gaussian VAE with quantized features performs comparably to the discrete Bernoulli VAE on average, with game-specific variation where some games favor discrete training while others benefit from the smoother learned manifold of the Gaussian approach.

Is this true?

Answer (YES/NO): NO